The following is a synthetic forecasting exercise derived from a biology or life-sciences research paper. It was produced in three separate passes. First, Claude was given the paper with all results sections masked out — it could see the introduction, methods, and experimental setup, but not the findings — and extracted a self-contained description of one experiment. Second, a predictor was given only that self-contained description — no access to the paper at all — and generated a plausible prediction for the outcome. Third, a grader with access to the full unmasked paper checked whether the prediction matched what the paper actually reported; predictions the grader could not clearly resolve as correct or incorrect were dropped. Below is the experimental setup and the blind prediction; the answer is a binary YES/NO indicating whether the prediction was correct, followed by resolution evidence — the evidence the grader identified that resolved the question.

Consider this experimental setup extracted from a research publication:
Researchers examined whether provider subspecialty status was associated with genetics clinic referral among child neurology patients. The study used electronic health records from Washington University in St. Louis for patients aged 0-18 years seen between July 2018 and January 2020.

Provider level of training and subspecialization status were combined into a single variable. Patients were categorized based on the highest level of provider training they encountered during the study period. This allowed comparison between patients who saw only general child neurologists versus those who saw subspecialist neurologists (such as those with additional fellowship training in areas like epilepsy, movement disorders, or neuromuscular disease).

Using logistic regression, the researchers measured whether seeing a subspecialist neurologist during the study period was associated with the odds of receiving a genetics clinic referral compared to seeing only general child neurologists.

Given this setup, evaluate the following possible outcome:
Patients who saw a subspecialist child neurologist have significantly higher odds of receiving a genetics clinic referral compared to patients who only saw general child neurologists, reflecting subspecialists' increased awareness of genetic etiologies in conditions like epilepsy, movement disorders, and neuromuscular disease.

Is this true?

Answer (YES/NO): YES